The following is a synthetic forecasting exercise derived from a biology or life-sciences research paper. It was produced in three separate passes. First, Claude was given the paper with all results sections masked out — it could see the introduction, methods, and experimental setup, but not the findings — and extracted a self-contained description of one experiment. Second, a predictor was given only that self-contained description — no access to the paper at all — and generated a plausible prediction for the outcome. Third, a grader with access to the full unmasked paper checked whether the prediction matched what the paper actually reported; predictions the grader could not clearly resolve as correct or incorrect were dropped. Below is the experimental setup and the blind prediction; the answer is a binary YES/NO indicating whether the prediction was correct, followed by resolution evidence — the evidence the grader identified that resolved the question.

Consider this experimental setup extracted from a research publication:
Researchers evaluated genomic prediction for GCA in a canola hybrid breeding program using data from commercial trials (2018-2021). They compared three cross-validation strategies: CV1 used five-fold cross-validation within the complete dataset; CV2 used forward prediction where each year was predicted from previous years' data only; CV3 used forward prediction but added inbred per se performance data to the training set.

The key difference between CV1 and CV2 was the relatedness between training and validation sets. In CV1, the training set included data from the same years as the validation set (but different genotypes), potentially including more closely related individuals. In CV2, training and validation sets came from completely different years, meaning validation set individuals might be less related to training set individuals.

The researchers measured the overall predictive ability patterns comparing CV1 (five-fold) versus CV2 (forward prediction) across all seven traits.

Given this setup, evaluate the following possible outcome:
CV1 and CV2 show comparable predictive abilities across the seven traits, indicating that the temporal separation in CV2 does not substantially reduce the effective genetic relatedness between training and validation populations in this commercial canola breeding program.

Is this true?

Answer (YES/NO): NO